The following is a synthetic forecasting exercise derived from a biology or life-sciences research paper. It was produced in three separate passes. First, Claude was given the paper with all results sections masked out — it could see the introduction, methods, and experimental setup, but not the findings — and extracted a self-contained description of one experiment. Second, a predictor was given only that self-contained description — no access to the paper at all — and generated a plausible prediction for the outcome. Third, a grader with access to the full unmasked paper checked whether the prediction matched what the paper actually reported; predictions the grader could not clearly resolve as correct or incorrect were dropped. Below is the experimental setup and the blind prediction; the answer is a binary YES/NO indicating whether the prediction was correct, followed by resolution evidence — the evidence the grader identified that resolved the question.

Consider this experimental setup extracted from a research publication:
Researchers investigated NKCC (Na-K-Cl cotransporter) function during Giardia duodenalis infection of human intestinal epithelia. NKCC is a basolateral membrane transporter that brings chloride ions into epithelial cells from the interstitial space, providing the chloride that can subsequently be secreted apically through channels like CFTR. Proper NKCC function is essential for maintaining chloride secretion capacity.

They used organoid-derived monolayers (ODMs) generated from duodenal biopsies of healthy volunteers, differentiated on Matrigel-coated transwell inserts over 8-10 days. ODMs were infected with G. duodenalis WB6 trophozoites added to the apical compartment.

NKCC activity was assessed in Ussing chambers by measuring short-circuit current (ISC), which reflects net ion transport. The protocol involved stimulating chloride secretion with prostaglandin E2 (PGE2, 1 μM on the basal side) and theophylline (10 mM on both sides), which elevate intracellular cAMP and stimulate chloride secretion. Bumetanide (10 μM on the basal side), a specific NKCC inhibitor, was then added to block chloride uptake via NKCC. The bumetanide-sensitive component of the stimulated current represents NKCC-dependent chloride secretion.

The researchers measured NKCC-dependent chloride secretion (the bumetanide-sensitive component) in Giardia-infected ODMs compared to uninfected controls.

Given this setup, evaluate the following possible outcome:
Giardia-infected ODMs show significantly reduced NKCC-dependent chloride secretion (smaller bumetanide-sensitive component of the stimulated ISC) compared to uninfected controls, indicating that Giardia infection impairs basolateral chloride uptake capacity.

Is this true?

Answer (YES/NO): YES